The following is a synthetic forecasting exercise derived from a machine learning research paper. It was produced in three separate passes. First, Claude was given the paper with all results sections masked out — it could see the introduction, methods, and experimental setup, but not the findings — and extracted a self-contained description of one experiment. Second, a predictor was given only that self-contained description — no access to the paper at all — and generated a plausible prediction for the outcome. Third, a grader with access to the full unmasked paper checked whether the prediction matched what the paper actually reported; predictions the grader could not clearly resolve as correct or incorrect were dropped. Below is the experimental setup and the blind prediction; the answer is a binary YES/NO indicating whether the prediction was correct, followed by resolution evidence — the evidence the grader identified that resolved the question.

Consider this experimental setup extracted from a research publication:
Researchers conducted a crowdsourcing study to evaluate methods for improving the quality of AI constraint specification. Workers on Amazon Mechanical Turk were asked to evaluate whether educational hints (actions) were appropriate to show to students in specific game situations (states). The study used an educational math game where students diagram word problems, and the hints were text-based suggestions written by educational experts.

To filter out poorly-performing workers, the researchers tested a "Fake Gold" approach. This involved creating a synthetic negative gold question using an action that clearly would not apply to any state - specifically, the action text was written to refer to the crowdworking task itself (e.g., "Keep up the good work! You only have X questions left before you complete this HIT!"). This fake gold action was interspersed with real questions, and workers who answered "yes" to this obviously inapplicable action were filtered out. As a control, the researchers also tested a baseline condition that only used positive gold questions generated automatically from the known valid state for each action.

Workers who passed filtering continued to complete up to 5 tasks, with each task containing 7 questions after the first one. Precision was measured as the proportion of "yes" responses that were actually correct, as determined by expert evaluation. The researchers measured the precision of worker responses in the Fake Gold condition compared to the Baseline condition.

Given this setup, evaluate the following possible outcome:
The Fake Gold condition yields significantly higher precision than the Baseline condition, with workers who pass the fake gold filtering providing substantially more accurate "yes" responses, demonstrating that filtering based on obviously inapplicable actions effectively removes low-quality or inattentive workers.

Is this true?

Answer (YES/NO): YES